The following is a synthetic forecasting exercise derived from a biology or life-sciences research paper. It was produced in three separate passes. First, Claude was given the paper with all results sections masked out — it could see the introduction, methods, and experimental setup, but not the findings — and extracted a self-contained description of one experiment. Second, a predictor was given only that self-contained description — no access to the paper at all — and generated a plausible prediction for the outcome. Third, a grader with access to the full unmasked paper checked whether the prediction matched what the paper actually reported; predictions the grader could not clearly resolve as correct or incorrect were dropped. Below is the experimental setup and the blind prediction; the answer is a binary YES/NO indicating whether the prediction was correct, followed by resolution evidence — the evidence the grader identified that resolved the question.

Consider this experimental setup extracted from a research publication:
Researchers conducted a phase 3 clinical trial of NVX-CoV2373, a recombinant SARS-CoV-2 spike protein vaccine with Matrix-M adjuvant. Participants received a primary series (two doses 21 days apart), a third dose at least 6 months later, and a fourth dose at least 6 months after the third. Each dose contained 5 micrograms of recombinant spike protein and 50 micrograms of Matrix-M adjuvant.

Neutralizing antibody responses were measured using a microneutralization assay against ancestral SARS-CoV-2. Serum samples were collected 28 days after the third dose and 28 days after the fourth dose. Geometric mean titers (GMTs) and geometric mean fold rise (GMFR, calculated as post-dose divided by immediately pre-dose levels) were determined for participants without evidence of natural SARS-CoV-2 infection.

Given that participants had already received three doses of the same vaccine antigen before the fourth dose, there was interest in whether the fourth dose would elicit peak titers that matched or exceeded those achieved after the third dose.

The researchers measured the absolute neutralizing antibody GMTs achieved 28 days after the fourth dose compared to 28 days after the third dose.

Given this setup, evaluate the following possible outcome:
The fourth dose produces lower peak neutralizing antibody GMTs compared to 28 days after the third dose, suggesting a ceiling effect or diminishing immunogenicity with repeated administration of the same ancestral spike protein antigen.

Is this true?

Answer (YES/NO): NO